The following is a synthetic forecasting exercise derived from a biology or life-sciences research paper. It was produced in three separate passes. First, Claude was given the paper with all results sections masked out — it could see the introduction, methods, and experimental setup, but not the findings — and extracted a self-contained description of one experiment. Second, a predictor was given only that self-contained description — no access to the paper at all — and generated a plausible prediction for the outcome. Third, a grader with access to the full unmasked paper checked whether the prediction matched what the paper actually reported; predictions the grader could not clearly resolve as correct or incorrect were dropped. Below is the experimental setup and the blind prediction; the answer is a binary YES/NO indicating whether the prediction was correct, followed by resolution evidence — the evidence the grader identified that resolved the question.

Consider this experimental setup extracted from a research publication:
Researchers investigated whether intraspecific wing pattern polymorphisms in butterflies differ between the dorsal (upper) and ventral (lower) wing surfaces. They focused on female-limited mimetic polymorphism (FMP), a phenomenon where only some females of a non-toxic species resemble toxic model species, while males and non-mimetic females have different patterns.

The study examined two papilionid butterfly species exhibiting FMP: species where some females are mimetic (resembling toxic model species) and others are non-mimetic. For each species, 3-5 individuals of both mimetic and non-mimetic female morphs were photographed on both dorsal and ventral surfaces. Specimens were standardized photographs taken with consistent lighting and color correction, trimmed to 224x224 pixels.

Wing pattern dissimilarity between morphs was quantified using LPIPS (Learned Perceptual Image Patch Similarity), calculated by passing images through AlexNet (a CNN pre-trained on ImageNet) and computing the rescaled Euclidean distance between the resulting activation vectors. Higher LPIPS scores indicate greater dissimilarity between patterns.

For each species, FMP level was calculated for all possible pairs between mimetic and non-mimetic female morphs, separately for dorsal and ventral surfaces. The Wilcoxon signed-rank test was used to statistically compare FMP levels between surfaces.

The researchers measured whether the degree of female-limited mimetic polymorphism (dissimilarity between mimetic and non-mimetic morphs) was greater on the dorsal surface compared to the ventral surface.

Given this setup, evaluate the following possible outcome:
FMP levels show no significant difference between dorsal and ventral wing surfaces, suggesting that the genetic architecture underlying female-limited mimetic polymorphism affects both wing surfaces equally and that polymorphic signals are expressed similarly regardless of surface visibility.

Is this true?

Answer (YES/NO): YES